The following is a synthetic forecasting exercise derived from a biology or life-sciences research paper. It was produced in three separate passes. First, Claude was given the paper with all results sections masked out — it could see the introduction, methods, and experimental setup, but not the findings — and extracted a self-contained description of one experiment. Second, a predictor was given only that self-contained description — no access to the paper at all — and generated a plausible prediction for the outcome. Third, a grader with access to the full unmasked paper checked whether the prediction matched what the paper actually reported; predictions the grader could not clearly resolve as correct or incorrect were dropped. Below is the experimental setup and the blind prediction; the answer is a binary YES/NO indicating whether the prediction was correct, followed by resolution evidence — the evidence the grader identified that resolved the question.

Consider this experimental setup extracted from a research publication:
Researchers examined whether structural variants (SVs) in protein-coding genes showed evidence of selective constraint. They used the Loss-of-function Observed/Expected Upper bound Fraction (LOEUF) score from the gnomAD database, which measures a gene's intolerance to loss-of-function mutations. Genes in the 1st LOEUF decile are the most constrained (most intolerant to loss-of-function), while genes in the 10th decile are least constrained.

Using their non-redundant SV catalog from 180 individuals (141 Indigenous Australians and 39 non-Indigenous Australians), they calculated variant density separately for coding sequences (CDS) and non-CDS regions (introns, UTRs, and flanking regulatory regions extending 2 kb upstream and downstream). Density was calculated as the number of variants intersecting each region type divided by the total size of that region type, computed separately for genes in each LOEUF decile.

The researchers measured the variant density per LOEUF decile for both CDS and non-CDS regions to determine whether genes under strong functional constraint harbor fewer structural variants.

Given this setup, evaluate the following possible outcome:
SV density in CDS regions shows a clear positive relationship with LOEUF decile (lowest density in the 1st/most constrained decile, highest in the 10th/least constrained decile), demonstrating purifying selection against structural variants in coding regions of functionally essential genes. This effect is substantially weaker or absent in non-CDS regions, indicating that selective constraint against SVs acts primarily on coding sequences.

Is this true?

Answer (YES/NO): YES